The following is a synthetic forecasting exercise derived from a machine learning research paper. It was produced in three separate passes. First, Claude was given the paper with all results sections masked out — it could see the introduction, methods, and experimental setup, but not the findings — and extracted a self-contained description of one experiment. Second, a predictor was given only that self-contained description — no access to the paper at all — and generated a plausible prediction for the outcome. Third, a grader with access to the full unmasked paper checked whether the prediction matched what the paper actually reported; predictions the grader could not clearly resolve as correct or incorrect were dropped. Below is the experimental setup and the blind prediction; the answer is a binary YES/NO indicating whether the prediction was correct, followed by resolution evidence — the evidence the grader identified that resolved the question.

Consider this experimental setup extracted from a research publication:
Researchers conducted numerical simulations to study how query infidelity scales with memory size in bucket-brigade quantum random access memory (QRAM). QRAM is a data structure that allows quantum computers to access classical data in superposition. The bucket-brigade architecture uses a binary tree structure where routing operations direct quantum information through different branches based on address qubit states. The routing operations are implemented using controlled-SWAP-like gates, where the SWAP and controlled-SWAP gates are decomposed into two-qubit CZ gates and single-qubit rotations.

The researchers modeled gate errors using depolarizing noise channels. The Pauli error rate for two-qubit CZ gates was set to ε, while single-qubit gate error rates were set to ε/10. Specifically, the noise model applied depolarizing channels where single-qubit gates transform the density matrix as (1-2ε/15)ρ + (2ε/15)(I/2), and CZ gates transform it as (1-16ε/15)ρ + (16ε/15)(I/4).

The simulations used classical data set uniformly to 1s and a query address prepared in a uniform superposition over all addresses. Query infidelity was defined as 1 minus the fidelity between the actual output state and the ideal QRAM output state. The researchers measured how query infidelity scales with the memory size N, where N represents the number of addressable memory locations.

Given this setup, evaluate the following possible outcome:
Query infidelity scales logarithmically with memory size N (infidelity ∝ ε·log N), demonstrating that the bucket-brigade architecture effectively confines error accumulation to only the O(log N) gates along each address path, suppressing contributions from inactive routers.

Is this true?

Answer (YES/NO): NO